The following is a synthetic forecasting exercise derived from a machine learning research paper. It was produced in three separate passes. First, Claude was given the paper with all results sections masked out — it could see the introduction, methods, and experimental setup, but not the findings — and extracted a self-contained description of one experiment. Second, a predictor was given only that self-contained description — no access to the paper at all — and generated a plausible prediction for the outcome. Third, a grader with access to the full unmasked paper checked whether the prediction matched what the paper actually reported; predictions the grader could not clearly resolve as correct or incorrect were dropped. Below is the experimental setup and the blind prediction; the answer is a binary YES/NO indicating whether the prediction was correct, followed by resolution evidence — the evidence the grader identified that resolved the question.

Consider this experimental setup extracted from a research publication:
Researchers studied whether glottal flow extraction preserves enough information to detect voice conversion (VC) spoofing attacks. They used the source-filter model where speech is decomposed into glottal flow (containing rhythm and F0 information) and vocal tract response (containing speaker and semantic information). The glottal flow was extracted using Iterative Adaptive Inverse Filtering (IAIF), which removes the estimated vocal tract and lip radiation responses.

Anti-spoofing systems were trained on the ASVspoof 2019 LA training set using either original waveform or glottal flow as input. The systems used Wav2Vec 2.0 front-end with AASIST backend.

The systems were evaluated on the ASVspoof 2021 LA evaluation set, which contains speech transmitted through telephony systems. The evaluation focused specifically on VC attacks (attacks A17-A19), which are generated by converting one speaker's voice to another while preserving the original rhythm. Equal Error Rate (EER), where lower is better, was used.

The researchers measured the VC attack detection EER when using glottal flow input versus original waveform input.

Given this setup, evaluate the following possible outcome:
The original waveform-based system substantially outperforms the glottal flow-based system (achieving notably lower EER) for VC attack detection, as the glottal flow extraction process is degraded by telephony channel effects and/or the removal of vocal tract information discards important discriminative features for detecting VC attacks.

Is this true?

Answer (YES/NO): YES